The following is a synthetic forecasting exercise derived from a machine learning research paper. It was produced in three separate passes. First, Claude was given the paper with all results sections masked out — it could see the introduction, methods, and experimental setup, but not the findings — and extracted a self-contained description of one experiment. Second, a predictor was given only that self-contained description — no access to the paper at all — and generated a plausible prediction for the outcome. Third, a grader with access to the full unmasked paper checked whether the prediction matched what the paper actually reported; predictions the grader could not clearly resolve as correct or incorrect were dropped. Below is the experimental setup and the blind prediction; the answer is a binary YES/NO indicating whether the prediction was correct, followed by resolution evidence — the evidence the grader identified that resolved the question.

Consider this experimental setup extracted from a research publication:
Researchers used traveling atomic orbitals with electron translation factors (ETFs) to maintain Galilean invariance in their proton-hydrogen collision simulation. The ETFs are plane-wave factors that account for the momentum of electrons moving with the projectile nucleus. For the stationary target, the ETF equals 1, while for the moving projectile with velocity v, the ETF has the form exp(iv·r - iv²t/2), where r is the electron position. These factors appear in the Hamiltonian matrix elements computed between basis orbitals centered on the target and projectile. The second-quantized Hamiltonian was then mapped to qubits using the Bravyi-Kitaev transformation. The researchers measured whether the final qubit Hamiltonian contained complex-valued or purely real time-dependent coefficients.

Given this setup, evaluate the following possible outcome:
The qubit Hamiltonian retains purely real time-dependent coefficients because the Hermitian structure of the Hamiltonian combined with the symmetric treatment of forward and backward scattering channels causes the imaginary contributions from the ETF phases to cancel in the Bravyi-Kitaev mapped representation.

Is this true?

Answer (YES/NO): NO